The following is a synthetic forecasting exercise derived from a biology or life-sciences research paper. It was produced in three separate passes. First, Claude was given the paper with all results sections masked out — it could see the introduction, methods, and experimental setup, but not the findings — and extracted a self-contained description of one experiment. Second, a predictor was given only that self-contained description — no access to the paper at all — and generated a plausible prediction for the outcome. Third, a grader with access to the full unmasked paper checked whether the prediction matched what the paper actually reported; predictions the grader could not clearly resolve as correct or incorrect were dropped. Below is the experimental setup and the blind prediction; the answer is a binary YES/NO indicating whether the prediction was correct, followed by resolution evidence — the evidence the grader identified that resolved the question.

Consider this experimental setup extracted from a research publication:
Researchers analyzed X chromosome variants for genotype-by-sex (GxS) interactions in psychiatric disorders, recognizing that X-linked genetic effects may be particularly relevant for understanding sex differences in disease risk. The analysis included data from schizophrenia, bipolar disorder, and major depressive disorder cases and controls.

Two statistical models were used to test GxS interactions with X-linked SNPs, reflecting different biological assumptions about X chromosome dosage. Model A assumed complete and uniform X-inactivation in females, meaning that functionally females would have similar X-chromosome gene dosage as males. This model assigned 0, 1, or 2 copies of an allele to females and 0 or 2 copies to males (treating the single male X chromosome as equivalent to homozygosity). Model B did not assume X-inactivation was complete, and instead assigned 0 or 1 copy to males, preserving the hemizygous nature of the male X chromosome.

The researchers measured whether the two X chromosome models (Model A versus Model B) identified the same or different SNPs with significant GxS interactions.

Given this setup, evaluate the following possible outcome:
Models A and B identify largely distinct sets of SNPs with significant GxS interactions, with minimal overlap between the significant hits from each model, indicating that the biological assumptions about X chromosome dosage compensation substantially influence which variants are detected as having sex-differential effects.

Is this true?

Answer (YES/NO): NO